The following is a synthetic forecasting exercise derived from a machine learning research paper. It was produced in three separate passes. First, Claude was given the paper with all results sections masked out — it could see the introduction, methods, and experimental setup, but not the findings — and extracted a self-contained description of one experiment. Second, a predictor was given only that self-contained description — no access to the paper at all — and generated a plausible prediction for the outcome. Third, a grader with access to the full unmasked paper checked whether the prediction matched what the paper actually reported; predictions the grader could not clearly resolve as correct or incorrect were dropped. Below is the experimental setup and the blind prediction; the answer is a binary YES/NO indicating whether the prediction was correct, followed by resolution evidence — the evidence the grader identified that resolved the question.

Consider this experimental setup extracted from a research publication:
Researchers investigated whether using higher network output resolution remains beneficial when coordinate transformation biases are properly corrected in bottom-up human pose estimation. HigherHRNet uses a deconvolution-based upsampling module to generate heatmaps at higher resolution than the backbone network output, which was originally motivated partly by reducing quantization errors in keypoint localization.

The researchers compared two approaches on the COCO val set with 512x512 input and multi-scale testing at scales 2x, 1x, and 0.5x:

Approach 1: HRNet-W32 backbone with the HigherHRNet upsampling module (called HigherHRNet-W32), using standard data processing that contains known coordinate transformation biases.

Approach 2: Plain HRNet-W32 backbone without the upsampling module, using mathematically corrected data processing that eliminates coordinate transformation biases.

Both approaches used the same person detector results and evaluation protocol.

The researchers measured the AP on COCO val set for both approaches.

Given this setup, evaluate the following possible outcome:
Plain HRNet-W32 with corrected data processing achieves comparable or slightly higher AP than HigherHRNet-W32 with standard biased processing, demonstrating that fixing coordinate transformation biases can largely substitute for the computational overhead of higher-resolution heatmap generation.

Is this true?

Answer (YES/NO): YES